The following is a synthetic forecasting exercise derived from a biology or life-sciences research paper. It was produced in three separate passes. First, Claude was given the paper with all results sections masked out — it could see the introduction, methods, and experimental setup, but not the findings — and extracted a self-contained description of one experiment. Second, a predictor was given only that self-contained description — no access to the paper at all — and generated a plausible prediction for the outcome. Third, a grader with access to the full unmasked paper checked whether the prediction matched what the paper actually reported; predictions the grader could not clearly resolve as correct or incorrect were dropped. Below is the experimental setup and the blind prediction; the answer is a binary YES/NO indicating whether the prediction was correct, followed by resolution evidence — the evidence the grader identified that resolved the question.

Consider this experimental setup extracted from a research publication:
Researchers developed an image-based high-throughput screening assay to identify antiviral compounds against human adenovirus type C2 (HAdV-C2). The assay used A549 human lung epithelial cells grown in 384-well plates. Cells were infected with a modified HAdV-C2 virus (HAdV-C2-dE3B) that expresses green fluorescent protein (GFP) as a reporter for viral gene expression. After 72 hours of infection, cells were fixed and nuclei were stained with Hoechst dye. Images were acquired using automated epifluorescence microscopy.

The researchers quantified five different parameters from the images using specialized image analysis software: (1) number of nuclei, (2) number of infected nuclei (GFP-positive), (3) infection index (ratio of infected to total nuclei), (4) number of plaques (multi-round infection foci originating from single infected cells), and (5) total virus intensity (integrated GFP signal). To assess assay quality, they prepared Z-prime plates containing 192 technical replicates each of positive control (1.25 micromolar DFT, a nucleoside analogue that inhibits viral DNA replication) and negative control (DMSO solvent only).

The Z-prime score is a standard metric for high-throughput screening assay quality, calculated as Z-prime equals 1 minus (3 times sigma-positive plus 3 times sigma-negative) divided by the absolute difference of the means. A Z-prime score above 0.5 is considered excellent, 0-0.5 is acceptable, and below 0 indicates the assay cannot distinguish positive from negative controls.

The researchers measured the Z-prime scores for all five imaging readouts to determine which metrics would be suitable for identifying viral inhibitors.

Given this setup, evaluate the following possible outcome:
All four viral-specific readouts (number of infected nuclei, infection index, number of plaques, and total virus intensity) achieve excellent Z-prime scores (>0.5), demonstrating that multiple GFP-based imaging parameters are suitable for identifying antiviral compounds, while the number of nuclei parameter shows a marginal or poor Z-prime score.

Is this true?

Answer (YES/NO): NO